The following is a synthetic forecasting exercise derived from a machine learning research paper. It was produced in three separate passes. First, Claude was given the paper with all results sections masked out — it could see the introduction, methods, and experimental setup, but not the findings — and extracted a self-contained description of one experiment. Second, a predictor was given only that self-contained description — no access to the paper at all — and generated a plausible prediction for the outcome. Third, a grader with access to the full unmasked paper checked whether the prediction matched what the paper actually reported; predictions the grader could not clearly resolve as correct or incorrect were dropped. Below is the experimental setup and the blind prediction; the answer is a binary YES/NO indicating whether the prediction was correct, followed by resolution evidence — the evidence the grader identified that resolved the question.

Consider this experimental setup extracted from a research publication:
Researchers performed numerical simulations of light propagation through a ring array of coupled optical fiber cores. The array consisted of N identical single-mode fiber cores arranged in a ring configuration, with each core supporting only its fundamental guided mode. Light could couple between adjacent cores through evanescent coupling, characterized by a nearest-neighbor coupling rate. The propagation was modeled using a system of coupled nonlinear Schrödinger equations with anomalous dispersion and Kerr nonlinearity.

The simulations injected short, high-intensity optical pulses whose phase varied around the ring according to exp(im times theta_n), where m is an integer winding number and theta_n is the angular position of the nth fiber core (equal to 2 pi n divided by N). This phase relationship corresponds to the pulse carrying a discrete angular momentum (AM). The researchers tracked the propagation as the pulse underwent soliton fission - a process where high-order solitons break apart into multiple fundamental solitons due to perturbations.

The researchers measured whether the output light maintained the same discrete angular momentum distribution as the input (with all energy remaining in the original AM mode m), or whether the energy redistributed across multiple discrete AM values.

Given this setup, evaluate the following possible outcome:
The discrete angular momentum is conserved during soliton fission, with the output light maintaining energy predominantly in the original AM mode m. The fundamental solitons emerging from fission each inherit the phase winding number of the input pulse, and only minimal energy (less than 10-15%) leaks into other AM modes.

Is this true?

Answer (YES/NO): NO